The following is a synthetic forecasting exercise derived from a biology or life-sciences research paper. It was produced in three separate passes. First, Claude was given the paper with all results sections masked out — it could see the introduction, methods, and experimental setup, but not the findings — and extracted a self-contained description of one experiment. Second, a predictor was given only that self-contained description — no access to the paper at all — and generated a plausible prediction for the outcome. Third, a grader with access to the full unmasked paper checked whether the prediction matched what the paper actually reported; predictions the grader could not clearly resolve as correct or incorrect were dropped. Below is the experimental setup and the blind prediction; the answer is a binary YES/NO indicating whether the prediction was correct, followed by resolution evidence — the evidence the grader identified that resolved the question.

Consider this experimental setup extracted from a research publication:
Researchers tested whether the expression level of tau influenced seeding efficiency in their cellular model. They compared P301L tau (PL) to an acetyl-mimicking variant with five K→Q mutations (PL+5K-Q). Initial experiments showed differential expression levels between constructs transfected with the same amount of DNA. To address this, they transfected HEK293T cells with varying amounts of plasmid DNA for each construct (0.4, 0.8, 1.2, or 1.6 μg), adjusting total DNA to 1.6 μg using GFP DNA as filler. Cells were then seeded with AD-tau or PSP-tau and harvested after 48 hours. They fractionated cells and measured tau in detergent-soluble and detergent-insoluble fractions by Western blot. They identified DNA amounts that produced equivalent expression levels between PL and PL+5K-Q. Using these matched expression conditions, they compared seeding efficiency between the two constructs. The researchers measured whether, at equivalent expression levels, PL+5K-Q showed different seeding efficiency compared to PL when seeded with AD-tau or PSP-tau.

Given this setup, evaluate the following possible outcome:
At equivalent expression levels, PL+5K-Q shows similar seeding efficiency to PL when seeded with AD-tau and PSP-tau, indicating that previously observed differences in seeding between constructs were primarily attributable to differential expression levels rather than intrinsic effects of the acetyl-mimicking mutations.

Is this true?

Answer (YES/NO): YES